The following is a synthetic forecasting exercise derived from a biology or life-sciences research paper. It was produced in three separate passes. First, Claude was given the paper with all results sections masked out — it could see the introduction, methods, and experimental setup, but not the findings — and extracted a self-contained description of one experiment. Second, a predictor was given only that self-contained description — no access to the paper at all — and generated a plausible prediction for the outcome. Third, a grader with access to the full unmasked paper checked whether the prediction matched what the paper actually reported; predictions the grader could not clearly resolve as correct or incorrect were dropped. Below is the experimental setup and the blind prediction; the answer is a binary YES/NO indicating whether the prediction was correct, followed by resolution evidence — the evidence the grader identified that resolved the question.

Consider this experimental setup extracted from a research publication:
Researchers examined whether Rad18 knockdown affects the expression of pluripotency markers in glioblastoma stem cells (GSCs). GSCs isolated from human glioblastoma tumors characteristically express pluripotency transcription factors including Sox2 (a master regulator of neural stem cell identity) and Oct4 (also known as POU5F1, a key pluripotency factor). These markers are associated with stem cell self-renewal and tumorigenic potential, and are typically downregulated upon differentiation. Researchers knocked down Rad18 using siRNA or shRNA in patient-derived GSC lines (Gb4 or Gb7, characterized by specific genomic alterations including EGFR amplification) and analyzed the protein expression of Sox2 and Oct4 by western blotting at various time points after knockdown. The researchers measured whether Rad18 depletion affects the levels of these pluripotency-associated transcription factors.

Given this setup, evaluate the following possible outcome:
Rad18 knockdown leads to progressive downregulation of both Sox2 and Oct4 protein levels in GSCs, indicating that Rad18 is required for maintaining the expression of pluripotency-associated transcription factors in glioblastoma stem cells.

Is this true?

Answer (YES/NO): YES